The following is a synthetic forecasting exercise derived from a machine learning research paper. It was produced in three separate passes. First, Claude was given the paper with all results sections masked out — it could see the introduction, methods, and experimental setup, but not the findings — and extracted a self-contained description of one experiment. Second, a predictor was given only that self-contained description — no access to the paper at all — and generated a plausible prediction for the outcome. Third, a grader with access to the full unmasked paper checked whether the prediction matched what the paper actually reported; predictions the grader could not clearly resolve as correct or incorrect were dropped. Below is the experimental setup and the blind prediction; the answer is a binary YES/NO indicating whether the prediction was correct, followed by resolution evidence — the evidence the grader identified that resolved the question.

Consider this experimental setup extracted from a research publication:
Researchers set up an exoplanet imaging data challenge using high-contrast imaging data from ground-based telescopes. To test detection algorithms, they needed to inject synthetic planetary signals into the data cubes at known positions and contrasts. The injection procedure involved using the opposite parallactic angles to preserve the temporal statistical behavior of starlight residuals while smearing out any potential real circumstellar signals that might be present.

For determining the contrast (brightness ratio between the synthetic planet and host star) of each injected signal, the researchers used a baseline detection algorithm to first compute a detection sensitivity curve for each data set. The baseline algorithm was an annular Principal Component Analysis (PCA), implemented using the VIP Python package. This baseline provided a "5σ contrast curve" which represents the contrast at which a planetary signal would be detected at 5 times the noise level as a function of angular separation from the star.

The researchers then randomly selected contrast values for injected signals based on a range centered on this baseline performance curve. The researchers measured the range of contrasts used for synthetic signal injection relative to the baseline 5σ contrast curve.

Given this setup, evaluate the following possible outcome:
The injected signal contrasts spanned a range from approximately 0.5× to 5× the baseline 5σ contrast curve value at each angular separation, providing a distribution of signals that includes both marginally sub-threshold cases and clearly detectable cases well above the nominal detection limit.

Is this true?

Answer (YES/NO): NO